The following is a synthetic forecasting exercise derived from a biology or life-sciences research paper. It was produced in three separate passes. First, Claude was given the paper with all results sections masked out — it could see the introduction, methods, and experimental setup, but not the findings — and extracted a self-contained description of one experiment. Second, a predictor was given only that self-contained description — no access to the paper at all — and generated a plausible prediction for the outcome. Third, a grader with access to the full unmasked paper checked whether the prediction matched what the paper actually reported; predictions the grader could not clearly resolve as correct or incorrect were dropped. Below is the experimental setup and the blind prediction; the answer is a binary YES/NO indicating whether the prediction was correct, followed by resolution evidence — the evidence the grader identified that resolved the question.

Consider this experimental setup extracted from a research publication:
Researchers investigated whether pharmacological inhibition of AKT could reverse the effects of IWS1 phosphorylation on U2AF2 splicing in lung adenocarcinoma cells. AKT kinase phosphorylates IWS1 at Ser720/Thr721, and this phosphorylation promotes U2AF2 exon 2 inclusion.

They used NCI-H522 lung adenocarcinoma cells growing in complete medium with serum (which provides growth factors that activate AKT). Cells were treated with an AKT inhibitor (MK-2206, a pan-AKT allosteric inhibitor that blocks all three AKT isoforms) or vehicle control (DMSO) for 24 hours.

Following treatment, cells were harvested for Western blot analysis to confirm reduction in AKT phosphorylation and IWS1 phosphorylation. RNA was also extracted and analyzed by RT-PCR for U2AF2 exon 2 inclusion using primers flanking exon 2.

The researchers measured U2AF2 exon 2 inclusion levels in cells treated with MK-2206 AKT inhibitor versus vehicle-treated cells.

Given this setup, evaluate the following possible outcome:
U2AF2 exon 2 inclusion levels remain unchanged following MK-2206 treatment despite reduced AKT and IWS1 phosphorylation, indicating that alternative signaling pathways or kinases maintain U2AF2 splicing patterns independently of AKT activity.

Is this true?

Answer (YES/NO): NO